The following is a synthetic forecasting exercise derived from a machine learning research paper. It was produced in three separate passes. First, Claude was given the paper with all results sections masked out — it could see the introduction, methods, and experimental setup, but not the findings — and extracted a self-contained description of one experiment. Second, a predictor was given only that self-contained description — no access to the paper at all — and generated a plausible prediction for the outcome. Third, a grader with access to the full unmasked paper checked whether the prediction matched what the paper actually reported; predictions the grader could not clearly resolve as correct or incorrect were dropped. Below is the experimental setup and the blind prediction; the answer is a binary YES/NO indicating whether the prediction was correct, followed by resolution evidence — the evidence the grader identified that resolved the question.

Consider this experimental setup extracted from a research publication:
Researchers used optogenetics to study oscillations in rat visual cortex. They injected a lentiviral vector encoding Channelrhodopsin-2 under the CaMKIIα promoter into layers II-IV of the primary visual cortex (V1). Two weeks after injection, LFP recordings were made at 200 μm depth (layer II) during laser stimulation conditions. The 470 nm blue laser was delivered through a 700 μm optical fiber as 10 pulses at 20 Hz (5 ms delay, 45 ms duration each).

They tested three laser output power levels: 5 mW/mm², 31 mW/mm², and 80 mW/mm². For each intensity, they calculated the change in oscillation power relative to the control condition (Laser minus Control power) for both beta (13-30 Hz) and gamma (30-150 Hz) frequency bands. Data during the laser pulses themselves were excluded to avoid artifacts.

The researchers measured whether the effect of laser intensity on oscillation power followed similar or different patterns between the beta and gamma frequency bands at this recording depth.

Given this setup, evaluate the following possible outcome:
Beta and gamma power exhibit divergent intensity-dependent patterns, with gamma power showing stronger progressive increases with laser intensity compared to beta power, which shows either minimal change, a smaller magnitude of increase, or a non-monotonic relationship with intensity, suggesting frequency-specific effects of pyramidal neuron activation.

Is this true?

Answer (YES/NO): YES